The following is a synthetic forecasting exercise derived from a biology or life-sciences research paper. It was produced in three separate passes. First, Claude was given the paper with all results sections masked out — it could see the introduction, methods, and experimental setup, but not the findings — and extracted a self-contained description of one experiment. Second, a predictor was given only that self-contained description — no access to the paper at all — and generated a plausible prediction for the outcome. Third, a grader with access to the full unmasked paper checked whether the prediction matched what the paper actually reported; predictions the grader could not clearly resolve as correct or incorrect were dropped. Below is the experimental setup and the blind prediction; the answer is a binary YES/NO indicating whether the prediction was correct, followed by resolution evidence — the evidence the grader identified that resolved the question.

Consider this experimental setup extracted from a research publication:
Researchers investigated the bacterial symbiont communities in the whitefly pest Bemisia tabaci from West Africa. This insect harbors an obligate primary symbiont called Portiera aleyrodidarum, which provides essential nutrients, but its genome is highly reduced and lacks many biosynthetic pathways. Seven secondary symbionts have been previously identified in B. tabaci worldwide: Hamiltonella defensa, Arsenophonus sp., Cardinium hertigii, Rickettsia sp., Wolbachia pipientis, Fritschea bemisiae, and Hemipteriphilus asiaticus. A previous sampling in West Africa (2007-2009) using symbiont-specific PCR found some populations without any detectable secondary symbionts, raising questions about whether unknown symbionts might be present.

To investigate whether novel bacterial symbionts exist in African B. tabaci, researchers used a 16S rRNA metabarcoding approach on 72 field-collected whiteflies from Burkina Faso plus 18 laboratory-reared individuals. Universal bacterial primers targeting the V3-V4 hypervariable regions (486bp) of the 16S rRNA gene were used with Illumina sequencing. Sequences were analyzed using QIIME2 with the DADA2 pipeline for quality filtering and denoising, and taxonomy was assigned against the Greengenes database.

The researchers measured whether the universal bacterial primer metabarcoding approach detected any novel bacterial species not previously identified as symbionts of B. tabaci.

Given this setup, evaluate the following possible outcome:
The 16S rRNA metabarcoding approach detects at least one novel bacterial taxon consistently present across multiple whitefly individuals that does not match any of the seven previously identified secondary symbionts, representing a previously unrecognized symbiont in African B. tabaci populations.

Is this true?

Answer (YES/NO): NO